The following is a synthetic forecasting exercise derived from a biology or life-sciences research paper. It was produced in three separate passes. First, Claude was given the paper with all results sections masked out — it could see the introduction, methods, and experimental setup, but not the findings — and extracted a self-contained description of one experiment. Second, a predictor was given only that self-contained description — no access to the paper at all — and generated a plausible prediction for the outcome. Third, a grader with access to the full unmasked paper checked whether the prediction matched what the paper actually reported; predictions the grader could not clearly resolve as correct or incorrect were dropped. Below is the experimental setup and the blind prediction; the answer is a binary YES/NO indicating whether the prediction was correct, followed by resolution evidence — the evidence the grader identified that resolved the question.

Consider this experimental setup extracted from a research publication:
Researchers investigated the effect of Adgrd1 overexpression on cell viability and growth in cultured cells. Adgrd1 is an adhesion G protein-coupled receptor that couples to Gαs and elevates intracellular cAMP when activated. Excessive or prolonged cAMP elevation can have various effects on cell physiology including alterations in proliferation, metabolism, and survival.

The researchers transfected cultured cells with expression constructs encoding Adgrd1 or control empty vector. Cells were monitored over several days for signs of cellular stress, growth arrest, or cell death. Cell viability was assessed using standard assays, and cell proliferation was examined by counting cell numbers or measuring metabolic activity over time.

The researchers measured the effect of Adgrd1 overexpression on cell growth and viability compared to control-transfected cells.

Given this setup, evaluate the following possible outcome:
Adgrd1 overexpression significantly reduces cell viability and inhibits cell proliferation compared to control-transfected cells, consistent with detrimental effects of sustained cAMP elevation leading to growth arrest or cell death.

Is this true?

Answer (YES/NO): YES